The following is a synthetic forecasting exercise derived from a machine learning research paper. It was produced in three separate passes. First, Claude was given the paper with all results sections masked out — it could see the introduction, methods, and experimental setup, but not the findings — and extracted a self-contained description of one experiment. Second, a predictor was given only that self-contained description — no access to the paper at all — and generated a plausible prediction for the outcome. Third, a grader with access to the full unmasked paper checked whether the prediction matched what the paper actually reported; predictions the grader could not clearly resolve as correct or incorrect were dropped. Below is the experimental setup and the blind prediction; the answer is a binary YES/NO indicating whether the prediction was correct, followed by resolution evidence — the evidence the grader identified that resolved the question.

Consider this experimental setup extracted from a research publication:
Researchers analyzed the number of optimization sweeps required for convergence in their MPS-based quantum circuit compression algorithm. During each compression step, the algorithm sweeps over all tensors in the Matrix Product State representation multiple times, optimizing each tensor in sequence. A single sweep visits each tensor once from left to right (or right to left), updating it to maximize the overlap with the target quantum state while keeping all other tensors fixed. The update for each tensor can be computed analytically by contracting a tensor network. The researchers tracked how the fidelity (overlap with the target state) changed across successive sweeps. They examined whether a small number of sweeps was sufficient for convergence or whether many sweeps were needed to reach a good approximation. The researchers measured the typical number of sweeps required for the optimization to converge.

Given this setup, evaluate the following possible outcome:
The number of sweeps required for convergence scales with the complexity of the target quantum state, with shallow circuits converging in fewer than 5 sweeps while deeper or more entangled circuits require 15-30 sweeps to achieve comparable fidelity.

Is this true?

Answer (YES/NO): NO